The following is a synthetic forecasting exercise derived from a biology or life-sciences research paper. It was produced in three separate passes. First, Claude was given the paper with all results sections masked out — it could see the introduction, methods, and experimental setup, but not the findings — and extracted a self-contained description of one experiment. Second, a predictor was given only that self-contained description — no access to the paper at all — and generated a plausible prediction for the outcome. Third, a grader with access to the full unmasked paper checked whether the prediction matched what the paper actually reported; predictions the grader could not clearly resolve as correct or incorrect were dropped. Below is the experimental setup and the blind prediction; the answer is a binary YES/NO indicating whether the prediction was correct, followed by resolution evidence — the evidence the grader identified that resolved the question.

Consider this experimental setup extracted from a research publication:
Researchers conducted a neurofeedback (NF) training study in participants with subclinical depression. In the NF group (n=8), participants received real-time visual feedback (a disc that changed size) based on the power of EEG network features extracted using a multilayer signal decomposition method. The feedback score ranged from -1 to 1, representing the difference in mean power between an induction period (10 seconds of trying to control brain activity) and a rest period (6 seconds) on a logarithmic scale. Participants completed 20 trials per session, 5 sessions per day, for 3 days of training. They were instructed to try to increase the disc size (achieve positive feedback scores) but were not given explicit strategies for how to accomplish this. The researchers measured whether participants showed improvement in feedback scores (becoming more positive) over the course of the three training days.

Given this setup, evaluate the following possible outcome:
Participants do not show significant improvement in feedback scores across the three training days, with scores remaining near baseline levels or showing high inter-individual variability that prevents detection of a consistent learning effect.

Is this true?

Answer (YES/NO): YES